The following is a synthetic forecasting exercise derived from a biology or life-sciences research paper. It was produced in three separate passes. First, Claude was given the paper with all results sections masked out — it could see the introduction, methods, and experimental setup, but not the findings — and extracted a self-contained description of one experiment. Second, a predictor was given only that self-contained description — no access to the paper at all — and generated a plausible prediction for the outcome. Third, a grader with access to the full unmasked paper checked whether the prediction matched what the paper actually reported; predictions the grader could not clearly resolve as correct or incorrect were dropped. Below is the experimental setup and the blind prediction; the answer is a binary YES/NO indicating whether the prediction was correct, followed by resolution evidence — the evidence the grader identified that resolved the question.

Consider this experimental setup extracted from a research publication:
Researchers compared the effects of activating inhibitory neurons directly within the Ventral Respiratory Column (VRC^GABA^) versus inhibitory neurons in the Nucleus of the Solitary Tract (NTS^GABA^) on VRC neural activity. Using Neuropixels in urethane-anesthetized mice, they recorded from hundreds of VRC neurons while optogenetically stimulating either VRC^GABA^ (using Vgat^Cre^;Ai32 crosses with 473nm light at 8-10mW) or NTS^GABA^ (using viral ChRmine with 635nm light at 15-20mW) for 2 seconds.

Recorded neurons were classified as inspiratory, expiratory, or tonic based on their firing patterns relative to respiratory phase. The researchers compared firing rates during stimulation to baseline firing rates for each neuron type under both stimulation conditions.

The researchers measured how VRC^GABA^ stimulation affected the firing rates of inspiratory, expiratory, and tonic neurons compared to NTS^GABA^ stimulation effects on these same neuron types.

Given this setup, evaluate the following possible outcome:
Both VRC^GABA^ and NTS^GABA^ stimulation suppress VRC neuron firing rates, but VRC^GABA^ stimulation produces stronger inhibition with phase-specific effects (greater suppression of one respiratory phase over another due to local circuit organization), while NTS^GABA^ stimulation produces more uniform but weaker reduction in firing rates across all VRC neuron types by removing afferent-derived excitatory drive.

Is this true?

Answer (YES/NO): NO